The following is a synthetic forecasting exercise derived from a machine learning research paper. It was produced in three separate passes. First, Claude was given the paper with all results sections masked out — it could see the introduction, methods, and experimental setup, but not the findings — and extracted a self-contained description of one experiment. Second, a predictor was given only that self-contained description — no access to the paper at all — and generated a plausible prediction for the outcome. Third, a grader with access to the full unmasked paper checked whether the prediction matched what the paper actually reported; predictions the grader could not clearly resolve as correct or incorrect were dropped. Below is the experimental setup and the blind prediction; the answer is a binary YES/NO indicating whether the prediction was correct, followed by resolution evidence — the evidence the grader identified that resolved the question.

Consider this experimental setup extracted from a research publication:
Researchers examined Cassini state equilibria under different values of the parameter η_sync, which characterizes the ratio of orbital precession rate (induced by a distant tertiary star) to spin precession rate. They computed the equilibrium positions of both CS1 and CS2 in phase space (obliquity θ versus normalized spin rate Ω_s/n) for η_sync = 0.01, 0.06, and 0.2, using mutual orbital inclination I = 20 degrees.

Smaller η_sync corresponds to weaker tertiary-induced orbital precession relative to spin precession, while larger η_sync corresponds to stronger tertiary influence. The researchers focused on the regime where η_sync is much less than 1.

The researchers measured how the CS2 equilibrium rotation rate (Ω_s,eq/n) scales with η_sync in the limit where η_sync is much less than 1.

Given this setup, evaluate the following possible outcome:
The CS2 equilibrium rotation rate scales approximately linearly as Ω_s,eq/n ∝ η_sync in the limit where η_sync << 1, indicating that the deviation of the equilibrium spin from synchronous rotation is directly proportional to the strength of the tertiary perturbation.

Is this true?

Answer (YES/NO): NO